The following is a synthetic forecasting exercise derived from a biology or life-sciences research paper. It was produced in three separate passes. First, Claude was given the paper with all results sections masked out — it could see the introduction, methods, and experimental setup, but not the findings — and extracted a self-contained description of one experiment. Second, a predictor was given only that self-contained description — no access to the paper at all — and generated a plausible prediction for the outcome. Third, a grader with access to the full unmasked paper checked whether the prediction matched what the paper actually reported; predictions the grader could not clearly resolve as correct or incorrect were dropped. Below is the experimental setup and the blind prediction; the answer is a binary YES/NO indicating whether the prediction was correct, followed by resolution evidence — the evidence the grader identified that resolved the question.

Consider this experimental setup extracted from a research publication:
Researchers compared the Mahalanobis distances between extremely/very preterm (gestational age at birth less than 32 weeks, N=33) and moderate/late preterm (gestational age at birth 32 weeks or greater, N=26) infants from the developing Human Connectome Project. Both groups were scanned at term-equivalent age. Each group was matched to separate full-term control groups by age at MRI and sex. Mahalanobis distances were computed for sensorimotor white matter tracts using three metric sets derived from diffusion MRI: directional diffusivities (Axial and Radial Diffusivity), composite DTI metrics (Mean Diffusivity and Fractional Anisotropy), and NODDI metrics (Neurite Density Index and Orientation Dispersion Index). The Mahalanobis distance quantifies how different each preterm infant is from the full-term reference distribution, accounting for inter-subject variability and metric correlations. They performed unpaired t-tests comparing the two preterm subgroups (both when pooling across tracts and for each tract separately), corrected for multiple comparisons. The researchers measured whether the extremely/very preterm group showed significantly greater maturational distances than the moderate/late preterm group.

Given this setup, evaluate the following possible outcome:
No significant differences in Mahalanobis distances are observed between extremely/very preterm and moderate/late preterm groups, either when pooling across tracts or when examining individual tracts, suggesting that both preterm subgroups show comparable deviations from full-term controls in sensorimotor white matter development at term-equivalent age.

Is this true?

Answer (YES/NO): NO